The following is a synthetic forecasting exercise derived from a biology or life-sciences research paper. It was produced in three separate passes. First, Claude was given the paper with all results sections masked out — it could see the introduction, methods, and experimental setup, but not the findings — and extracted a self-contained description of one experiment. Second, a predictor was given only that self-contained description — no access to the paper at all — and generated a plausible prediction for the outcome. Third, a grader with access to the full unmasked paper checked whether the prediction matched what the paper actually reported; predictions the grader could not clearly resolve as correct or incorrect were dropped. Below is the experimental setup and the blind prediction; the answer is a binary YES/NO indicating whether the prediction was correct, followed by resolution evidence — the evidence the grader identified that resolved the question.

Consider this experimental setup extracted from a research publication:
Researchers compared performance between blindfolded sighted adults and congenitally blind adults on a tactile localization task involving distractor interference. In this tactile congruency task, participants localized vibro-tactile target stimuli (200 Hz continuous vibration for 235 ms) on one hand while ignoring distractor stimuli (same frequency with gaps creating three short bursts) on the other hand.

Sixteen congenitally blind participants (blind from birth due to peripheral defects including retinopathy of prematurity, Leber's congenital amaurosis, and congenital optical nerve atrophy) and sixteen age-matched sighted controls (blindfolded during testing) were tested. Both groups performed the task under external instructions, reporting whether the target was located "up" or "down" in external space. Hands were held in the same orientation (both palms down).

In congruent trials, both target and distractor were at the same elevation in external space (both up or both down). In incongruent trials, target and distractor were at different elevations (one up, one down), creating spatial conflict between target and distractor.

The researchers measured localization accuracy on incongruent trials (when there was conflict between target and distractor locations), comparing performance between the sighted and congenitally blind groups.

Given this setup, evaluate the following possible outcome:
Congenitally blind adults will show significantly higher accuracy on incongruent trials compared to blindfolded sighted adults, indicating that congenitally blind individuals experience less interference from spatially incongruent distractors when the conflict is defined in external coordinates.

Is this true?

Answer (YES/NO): YES